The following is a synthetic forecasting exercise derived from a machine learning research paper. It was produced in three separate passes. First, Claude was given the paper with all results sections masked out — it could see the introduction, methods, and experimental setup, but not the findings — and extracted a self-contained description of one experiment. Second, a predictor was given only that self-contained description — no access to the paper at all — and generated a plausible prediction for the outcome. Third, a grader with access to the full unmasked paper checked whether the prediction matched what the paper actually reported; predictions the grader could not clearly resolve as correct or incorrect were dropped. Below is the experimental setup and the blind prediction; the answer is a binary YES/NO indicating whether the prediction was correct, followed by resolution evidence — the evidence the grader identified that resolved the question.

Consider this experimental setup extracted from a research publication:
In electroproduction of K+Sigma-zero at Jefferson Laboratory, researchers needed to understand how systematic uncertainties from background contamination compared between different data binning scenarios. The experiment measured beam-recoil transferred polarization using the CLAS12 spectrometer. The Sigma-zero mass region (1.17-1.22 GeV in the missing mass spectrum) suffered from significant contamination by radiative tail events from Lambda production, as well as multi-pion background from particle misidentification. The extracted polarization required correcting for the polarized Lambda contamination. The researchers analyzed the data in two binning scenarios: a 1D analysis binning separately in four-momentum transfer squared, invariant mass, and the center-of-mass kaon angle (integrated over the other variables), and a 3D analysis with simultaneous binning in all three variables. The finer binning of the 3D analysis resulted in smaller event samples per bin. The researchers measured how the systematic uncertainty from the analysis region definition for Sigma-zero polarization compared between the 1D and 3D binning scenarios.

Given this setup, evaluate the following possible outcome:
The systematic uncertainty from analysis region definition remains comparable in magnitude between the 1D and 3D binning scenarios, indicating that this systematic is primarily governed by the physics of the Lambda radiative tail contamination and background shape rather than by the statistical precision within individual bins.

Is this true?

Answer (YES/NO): NO